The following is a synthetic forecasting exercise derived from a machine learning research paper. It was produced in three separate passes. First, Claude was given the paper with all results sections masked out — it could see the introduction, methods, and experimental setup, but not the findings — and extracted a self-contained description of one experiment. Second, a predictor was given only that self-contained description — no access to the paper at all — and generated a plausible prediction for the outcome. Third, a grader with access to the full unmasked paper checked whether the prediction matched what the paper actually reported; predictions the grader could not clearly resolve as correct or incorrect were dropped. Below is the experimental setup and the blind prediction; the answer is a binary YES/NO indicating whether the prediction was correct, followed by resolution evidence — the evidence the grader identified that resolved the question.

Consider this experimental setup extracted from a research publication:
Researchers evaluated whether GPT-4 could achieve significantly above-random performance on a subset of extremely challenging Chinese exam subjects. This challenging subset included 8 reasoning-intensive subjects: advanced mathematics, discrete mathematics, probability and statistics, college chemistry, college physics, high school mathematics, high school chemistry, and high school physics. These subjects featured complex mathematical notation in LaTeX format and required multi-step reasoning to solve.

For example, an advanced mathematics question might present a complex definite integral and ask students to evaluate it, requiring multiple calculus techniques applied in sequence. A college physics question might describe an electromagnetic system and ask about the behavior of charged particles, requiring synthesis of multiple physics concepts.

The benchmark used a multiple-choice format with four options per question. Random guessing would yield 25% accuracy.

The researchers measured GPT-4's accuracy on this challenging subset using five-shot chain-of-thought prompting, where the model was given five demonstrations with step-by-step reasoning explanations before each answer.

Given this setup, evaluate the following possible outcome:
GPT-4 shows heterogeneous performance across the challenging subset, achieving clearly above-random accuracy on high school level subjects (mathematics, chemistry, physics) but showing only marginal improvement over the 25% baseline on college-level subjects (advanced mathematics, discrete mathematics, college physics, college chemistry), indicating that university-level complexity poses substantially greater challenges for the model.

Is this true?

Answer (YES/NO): NO